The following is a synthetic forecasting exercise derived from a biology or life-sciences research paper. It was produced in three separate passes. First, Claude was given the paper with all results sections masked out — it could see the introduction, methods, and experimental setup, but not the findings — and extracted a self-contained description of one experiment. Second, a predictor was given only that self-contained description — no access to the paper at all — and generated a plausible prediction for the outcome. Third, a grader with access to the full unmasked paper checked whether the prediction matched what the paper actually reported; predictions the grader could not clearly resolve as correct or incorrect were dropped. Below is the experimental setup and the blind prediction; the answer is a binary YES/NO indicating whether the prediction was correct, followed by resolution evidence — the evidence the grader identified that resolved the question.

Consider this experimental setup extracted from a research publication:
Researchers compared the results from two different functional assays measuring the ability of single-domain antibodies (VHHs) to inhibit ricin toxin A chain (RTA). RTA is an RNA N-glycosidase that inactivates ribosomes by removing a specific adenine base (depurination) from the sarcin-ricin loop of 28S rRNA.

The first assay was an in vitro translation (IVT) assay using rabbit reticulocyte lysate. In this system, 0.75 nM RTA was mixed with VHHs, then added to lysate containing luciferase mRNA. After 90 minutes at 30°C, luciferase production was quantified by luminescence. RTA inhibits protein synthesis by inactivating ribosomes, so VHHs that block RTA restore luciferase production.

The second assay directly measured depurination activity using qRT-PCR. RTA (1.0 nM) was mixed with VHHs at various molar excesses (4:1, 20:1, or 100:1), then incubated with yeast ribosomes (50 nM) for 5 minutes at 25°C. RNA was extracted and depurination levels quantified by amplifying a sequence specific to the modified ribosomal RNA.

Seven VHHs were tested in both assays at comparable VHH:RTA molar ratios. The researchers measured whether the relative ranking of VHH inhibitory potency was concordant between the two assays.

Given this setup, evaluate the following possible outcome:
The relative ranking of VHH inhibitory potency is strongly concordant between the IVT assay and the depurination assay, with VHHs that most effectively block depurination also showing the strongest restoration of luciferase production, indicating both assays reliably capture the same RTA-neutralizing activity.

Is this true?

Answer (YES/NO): YES